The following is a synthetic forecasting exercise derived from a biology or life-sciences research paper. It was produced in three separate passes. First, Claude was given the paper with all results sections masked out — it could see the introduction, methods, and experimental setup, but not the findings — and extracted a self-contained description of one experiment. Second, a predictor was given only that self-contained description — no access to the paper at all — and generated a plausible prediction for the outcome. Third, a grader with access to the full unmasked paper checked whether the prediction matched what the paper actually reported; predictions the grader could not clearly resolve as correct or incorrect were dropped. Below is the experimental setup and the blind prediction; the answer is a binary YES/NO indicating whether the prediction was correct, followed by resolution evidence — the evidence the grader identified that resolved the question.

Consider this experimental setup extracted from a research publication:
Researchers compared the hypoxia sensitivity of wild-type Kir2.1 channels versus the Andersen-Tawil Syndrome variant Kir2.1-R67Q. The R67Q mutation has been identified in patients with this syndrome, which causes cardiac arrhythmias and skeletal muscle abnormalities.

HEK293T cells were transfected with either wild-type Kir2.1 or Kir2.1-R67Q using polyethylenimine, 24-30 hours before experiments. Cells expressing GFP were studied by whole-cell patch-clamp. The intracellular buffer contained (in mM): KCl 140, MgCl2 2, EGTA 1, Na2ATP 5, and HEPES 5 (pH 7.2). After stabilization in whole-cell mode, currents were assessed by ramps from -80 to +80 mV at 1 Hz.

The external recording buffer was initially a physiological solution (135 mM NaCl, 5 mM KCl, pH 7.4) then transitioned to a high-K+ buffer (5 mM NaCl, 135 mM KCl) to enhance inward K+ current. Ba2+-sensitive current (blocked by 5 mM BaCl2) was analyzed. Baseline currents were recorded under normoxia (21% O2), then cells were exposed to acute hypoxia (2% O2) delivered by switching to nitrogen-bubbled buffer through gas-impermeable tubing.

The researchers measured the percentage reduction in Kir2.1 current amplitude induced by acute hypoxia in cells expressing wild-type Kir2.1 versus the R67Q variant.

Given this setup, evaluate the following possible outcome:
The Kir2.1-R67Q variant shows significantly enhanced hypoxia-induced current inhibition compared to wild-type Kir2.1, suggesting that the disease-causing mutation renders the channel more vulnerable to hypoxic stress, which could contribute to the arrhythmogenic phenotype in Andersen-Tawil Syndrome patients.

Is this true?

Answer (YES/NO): YES